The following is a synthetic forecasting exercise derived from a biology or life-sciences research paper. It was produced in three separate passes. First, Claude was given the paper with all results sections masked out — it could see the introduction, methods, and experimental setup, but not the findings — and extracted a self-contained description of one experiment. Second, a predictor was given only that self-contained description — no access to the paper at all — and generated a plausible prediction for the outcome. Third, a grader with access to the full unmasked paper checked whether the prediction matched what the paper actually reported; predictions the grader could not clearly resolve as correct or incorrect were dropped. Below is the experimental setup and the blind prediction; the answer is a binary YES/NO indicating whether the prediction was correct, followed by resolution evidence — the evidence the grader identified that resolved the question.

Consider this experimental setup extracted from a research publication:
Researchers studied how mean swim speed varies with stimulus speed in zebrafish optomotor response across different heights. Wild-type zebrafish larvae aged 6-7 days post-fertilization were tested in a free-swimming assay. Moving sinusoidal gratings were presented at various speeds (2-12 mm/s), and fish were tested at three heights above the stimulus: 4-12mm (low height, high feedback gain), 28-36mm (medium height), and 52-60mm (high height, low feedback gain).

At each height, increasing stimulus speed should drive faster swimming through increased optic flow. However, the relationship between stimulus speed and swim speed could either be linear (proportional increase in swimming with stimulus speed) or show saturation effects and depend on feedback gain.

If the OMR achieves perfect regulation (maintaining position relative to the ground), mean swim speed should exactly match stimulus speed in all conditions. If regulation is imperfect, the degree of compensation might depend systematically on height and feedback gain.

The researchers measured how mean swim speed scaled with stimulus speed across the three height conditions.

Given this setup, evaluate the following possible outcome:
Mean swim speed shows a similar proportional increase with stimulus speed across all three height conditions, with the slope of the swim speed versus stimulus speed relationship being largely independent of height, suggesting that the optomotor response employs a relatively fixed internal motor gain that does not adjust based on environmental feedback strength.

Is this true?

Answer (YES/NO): NO